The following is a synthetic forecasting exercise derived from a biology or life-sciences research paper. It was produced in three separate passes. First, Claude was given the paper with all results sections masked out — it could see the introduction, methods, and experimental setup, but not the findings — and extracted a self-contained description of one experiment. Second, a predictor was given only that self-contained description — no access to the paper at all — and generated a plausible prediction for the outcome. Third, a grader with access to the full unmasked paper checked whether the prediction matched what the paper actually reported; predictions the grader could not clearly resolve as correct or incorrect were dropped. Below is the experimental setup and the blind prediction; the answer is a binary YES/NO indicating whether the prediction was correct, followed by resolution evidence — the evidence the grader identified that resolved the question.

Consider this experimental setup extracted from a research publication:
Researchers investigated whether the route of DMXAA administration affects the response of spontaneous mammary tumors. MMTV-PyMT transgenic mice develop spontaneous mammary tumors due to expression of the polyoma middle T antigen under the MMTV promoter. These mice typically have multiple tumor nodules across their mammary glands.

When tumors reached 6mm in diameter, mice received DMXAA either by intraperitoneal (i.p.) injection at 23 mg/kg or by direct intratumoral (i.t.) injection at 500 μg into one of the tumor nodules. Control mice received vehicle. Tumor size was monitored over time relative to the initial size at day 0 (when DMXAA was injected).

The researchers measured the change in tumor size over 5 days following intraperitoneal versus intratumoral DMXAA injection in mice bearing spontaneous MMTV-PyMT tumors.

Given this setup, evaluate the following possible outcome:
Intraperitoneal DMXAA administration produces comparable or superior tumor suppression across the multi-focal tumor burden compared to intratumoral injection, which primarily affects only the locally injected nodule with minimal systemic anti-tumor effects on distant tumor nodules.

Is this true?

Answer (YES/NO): NO